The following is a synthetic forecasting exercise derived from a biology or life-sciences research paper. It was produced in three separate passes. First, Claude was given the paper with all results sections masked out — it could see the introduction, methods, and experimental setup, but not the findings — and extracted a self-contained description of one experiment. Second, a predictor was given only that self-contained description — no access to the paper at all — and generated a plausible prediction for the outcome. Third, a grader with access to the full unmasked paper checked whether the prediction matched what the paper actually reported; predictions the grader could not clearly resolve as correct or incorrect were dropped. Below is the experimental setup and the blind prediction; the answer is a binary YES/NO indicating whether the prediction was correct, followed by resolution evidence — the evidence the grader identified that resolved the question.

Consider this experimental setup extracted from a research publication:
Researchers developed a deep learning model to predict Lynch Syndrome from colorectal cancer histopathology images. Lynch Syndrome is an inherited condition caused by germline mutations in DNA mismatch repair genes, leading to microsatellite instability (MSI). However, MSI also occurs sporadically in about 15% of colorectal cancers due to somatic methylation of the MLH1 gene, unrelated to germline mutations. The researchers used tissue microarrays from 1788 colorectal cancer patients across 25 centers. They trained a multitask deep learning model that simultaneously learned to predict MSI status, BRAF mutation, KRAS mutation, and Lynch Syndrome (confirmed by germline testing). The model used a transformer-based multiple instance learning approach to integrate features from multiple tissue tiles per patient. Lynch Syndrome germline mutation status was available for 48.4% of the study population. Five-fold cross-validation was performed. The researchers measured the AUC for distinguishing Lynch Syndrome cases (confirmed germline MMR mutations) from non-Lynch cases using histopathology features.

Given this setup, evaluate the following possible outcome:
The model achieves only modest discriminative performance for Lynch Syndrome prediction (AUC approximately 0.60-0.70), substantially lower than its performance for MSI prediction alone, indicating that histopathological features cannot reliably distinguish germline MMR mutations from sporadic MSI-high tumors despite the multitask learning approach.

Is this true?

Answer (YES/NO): YES